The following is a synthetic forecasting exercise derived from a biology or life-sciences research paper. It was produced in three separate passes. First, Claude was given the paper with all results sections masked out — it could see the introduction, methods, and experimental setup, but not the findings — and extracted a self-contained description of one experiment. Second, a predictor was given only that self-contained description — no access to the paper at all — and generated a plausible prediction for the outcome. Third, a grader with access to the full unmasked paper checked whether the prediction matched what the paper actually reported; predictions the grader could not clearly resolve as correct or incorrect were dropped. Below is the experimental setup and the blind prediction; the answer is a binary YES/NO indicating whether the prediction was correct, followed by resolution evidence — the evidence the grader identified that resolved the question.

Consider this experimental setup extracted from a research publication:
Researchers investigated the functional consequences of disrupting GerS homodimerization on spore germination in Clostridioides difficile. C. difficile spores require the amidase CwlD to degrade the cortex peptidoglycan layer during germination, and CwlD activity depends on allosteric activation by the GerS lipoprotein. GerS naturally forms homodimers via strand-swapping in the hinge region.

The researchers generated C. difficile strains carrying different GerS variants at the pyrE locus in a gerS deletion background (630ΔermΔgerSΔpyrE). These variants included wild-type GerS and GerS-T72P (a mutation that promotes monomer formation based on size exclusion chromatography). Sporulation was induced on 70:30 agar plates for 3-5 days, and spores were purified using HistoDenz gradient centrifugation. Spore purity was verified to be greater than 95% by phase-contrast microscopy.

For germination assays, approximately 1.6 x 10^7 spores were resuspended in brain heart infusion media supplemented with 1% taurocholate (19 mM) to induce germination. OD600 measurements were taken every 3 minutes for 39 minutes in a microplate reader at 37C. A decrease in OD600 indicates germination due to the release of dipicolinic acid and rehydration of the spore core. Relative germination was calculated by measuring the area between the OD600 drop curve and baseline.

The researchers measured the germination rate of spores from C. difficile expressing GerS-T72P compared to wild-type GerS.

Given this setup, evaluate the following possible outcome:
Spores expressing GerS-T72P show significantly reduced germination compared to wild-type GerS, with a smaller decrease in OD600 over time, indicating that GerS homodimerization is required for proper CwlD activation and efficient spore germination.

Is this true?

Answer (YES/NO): YES